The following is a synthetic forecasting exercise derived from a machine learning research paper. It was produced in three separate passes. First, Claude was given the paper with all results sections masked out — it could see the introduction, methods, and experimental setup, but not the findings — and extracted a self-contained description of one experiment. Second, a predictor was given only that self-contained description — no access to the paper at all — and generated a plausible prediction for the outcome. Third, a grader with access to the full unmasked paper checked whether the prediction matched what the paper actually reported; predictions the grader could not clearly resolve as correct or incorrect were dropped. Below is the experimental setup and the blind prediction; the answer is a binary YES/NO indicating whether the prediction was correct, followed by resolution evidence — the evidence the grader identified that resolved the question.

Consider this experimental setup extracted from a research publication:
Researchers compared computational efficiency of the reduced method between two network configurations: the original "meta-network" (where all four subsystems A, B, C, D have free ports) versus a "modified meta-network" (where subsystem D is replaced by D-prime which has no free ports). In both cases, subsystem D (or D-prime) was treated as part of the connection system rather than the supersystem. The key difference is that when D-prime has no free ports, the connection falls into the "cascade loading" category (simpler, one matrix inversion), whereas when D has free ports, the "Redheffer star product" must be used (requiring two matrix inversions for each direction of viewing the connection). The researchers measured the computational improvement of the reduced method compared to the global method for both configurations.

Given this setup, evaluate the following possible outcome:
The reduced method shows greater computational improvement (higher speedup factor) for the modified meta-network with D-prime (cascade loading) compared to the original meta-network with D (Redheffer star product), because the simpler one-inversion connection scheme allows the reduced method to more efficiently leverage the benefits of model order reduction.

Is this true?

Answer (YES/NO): YES